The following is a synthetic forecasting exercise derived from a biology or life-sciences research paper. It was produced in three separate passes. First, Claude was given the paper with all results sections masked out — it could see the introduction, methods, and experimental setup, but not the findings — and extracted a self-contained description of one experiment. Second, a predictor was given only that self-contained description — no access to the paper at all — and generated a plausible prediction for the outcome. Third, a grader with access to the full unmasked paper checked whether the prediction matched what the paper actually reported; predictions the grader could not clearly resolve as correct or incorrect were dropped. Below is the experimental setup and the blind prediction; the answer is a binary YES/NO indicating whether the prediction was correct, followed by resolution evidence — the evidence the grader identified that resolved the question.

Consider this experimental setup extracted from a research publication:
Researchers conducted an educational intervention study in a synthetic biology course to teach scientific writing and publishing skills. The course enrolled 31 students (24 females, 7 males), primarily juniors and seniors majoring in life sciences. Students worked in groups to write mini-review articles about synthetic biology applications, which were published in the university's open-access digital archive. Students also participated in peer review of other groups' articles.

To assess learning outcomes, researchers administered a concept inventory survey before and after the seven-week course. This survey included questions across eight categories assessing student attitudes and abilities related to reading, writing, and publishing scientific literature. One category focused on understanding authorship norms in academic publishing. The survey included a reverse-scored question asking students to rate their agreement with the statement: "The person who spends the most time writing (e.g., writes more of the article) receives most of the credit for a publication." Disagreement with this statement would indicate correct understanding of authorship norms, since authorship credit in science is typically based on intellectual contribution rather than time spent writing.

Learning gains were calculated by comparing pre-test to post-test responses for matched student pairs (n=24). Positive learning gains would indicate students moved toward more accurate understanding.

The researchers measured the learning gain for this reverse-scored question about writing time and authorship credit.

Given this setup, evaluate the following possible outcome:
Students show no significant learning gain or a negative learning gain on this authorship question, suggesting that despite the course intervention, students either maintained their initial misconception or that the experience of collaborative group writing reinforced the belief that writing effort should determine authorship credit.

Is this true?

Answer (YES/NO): YES